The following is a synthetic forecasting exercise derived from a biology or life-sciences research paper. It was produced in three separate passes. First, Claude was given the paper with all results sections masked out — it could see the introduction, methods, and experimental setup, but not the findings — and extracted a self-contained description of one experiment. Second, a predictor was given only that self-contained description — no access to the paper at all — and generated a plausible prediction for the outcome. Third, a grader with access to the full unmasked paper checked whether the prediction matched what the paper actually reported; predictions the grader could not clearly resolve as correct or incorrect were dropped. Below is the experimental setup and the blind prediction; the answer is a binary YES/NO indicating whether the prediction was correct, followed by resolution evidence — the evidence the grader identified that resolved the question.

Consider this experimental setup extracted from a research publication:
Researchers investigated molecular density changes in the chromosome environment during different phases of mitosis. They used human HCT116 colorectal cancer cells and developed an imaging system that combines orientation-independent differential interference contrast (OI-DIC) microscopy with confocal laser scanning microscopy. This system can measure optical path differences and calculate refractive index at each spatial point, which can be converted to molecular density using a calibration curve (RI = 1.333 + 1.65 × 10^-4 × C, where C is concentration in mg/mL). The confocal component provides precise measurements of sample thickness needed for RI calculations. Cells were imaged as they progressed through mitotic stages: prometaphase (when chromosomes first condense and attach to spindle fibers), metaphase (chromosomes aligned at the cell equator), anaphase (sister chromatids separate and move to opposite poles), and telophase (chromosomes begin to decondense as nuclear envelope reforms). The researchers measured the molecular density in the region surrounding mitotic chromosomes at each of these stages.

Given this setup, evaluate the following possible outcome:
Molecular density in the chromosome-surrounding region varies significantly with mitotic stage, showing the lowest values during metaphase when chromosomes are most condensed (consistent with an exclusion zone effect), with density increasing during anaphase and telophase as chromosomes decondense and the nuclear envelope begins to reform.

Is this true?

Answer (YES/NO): NO